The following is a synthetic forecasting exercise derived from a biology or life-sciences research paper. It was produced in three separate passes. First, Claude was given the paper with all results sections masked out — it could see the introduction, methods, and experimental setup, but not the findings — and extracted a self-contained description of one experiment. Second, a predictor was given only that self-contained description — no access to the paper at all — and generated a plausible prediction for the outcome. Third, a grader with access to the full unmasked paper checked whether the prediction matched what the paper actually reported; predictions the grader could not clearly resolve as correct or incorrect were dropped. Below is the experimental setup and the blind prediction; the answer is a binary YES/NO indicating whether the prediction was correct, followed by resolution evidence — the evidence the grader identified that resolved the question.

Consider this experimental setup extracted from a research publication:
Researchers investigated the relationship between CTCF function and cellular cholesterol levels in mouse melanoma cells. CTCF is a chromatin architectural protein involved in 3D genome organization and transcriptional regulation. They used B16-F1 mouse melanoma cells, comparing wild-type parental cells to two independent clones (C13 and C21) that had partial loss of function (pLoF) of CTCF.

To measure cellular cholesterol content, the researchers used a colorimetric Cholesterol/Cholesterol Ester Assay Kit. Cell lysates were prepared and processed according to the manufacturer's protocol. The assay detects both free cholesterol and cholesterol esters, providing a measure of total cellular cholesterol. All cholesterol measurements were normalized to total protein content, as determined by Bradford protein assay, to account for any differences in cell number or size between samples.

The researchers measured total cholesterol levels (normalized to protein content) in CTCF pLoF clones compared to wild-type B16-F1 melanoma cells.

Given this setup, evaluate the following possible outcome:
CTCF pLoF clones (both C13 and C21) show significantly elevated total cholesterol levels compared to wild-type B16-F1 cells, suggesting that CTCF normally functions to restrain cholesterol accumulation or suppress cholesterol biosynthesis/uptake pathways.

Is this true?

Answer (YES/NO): YES